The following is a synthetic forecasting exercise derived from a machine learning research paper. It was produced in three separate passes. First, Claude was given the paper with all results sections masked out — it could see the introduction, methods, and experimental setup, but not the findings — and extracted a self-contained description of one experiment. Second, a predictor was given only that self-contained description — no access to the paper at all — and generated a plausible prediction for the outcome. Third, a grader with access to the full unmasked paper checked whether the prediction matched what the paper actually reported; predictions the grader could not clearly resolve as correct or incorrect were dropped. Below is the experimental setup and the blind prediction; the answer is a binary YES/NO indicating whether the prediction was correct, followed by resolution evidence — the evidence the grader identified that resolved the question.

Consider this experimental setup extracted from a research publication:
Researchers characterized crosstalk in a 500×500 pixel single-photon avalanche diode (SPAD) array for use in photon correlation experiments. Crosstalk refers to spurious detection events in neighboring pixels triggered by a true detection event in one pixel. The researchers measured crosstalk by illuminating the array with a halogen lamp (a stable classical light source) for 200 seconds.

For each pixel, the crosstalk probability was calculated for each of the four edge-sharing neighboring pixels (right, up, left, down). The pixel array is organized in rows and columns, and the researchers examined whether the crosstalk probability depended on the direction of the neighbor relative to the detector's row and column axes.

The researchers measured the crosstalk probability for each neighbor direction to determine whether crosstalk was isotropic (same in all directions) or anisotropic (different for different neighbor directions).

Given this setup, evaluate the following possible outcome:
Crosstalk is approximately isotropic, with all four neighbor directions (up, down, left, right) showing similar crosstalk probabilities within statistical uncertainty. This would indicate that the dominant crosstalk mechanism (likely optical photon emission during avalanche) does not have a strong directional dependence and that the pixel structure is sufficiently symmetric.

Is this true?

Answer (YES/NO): NO